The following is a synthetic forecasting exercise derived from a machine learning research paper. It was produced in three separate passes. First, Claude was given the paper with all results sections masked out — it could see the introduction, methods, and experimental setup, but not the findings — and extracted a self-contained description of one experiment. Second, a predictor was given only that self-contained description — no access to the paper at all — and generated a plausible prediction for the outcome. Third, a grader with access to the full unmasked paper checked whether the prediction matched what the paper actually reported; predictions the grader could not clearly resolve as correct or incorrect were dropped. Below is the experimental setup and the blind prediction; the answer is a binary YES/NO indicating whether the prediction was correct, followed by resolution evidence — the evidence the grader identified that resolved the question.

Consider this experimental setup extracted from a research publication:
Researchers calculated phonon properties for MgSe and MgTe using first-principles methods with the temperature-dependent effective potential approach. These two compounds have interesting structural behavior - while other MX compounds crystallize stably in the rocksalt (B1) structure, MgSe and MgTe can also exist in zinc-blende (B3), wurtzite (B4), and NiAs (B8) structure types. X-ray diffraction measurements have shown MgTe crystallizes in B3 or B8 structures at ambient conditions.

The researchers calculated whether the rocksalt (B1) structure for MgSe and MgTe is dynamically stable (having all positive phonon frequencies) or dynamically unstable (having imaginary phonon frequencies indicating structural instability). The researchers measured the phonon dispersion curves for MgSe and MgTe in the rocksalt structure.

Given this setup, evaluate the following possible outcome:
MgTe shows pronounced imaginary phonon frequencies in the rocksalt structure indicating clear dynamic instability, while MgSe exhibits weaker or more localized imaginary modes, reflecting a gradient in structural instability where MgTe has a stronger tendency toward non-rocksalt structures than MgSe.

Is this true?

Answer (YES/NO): NO